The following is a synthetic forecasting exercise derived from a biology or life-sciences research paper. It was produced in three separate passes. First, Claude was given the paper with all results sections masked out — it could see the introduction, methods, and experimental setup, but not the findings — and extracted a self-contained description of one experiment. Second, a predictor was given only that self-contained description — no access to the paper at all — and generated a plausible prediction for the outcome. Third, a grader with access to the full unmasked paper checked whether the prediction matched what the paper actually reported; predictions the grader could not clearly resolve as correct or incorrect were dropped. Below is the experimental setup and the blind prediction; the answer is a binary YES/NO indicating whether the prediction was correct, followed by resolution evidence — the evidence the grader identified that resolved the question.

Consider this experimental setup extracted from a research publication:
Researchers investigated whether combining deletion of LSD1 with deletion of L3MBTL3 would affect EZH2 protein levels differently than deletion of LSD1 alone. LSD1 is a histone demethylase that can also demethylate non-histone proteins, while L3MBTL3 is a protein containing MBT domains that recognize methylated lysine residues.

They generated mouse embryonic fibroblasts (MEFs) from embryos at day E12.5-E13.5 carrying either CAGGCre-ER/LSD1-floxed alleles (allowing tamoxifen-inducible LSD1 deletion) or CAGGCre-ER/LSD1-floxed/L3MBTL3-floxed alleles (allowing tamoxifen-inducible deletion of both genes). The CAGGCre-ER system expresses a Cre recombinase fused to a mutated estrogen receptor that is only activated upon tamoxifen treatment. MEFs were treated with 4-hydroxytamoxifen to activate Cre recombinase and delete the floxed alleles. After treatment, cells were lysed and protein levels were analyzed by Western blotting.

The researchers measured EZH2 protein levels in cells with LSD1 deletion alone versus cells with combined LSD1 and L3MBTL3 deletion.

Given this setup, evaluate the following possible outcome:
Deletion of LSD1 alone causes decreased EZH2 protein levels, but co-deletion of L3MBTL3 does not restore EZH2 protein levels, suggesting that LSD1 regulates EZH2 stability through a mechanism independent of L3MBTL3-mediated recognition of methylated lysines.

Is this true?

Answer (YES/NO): NO